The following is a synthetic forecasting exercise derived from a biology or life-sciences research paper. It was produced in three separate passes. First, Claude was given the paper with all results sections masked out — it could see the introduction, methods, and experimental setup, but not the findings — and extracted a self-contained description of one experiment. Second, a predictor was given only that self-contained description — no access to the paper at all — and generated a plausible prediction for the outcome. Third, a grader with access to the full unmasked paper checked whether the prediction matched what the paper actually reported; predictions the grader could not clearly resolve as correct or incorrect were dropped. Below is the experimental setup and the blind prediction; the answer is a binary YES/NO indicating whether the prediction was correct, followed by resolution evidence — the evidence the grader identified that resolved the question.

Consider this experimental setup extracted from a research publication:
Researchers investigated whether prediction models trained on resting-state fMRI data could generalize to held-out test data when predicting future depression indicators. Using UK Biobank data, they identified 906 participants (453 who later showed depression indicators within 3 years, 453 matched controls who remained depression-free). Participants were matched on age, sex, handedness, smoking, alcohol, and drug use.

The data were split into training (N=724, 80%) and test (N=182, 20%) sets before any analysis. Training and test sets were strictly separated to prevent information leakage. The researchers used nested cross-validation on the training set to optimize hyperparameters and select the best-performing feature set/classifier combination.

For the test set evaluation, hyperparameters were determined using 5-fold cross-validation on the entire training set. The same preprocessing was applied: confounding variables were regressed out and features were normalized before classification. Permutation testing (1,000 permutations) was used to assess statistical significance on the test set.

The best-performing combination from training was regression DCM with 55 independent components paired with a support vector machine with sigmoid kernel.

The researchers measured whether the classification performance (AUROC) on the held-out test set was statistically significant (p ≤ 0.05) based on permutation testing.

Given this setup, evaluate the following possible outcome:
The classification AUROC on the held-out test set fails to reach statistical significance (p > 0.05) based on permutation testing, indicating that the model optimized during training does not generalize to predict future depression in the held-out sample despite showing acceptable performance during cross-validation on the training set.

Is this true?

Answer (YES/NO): NO